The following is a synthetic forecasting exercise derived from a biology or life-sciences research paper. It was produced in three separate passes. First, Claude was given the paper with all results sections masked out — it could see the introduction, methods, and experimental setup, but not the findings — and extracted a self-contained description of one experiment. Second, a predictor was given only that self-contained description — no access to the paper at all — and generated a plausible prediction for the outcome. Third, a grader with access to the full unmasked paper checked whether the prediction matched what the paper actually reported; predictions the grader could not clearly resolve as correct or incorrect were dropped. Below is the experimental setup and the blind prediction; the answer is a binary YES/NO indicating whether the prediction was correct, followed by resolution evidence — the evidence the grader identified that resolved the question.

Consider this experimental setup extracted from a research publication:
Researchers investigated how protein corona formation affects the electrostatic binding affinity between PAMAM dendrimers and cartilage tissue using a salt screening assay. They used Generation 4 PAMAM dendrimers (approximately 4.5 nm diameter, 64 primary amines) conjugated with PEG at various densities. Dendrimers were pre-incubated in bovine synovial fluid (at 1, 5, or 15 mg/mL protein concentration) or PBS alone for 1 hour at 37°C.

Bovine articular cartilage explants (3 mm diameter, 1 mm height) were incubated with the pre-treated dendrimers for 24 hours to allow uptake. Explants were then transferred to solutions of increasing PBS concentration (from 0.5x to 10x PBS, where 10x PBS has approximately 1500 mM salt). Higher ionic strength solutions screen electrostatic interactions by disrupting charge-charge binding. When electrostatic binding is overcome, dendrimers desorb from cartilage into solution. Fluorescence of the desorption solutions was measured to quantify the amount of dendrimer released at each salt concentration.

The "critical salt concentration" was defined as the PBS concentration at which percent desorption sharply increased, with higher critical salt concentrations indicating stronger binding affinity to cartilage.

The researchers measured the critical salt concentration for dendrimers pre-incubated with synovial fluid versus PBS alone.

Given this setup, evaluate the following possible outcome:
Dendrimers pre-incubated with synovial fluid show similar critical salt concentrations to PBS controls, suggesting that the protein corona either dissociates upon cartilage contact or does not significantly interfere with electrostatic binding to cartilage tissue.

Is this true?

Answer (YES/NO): NO